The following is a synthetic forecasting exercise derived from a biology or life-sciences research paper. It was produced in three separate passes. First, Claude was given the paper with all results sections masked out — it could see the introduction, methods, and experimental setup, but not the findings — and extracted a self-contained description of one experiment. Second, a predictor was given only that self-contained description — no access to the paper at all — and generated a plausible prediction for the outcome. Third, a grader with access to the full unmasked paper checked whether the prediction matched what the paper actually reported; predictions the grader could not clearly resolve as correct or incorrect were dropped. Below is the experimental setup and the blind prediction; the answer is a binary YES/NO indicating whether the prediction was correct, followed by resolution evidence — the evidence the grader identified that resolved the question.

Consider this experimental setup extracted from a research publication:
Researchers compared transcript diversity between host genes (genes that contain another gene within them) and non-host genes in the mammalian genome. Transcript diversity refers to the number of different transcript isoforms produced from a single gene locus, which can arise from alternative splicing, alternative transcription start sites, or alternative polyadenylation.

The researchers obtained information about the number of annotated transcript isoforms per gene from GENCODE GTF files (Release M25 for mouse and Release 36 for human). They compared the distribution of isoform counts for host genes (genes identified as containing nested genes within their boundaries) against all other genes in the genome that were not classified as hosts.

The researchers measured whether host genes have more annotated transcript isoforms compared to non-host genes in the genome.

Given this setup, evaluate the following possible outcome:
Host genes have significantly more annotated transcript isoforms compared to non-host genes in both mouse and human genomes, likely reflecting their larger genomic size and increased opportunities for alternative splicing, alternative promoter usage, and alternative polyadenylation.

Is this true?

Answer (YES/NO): NO